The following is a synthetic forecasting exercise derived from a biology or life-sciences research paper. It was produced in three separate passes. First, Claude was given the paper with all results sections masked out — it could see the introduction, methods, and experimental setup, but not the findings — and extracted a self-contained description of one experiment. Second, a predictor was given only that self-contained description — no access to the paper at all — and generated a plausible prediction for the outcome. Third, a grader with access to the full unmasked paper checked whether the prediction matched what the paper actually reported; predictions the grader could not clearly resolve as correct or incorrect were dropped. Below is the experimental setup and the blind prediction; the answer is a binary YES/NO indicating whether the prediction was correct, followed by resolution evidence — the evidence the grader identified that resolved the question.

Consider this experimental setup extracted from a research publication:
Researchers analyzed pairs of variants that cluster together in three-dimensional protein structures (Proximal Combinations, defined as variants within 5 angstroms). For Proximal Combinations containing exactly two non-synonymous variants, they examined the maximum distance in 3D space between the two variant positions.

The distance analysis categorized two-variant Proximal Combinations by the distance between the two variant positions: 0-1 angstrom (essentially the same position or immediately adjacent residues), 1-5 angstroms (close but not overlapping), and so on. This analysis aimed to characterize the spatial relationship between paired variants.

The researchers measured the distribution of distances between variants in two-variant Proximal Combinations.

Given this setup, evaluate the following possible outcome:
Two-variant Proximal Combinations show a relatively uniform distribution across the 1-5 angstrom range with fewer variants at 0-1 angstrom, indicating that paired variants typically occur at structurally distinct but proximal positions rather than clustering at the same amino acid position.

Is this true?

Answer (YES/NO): NO